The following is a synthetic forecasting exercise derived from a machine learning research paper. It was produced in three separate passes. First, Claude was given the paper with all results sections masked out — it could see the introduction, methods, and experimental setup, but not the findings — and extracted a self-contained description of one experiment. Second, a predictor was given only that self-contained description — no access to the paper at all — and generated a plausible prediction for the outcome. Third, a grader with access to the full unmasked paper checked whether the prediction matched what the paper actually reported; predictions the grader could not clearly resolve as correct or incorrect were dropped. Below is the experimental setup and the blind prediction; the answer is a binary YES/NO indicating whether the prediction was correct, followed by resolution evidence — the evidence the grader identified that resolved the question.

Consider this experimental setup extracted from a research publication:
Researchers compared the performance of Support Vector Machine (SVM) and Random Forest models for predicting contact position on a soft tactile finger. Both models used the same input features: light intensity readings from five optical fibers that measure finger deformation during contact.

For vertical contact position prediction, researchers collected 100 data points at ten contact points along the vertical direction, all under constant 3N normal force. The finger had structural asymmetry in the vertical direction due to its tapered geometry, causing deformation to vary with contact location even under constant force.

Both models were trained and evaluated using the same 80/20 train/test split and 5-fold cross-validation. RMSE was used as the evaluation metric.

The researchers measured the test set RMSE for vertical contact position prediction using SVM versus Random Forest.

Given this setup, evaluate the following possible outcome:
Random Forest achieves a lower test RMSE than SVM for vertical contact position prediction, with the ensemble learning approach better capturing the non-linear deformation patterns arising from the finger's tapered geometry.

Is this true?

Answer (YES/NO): YES